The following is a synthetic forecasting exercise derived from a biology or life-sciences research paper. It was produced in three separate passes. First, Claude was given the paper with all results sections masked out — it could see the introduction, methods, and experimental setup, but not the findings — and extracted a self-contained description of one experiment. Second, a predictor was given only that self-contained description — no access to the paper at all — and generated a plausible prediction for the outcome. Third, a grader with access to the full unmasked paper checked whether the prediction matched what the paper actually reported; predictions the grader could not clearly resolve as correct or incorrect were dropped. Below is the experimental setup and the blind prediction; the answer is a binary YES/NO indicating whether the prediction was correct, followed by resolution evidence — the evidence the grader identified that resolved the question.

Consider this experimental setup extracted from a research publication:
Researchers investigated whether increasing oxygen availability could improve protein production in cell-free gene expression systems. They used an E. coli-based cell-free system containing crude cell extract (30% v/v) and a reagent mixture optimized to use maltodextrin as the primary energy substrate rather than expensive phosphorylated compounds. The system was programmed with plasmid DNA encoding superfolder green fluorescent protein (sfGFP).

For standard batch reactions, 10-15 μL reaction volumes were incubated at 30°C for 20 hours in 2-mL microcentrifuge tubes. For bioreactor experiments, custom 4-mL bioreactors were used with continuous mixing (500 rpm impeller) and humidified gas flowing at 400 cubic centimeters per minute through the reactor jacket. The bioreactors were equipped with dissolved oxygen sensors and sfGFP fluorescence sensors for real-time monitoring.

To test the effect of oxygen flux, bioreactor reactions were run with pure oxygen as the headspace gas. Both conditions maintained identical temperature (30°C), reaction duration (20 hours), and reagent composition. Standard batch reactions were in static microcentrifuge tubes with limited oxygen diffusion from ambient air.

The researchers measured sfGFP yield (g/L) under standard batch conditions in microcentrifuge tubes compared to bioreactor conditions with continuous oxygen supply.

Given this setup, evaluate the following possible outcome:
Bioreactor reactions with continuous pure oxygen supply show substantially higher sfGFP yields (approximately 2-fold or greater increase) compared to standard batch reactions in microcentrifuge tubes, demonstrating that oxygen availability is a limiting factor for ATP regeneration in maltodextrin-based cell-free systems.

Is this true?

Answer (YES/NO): NO